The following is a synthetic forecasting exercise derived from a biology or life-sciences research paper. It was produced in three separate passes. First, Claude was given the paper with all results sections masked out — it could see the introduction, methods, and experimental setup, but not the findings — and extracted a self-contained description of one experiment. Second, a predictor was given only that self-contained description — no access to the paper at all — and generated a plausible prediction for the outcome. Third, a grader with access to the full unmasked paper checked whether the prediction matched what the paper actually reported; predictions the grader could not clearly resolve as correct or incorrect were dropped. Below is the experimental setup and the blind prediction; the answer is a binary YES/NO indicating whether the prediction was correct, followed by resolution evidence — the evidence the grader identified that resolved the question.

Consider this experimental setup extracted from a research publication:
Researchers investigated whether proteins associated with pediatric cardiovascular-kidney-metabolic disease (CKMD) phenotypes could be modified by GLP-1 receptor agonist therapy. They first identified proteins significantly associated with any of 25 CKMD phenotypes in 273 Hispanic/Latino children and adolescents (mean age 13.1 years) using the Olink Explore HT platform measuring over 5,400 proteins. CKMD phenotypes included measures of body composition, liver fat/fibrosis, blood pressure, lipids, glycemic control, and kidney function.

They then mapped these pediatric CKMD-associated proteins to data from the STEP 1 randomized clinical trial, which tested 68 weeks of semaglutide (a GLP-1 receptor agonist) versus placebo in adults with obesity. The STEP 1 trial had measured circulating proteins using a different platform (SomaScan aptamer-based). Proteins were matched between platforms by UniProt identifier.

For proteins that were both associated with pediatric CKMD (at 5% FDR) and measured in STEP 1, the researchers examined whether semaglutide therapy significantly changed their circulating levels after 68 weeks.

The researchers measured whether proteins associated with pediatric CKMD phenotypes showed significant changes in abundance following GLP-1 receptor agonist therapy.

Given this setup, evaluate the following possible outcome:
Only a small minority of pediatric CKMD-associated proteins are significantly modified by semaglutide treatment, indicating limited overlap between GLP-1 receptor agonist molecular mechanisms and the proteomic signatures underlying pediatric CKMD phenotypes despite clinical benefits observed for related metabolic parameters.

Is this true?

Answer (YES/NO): NO